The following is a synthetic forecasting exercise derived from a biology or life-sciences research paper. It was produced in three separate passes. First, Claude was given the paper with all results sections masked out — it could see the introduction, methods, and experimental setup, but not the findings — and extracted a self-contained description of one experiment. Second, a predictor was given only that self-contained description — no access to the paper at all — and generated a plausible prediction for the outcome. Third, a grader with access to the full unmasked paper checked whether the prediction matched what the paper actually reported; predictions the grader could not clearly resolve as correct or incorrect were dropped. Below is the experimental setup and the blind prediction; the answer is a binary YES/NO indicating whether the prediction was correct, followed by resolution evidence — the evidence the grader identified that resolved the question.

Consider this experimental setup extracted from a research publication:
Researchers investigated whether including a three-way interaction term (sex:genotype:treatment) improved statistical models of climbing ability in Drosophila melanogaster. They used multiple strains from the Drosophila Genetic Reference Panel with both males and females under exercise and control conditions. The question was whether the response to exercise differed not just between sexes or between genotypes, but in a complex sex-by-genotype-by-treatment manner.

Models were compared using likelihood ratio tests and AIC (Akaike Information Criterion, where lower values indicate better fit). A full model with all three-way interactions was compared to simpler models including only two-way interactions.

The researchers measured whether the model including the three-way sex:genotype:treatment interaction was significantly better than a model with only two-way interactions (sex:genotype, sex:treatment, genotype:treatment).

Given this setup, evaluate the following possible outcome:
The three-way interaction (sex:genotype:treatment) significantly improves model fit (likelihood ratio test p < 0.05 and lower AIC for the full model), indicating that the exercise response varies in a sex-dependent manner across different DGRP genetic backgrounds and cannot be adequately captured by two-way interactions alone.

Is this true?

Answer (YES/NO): NO